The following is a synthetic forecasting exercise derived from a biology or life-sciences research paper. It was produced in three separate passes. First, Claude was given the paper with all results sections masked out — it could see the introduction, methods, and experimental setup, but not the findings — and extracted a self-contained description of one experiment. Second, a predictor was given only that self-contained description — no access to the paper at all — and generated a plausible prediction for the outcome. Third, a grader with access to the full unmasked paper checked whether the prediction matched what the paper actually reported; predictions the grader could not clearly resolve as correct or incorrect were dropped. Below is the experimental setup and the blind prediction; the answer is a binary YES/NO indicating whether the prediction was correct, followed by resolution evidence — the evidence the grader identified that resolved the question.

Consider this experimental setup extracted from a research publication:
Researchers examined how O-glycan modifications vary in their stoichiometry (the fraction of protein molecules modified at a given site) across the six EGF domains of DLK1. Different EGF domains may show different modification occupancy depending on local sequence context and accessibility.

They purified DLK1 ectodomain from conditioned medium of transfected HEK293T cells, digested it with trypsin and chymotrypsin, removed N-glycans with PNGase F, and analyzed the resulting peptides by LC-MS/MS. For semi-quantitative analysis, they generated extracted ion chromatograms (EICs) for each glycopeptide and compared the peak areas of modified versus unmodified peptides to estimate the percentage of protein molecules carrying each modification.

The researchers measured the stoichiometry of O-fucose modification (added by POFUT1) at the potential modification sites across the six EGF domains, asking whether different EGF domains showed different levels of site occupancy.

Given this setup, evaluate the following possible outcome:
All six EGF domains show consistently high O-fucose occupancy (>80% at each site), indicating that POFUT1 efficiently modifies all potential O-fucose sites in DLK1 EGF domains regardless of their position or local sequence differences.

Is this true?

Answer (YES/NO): NO